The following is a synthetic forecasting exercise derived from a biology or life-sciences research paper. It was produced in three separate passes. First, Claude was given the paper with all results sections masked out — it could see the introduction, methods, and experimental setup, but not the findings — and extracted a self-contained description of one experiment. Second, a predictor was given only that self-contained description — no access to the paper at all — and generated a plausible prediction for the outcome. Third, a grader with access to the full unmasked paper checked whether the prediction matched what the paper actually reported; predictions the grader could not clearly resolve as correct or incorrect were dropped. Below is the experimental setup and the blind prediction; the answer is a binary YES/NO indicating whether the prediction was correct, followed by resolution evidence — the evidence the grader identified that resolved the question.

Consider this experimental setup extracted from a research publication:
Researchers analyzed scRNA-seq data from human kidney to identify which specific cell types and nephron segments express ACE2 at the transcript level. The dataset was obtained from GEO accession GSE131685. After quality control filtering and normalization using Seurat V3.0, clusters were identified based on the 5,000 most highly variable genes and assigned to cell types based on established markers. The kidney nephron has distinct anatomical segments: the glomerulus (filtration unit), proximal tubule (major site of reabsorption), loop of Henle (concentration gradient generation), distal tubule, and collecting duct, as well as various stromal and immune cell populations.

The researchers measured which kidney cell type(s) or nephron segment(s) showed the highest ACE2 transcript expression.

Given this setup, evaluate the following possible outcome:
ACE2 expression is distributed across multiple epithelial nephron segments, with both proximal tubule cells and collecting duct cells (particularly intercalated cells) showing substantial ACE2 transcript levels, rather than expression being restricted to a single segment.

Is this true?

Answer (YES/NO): NO